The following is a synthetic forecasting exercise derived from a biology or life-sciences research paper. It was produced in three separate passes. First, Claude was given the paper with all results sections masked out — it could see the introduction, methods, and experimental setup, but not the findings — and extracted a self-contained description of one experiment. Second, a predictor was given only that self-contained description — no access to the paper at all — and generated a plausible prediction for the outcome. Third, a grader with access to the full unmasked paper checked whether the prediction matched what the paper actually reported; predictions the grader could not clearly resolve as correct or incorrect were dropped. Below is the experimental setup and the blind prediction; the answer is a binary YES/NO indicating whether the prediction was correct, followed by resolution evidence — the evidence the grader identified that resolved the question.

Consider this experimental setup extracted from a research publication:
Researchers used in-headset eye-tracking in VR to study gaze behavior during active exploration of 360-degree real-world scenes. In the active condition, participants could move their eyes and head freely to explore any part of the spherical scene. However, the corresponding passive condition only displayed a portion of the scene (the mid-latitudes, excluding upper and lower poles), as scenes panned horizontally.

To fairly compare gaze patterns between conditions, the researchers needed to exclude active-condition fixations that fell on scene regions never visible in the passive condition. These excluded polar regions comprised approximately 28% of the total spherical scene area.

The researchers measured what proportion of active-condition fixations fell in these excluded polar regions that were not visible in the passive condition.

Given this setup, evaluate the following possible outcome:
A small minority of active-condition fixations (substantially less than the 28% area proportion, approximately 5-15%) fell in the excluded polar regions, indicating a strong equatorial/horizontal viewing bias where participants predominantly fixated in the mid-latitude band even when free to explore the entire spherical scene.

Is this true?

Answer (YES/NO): YES